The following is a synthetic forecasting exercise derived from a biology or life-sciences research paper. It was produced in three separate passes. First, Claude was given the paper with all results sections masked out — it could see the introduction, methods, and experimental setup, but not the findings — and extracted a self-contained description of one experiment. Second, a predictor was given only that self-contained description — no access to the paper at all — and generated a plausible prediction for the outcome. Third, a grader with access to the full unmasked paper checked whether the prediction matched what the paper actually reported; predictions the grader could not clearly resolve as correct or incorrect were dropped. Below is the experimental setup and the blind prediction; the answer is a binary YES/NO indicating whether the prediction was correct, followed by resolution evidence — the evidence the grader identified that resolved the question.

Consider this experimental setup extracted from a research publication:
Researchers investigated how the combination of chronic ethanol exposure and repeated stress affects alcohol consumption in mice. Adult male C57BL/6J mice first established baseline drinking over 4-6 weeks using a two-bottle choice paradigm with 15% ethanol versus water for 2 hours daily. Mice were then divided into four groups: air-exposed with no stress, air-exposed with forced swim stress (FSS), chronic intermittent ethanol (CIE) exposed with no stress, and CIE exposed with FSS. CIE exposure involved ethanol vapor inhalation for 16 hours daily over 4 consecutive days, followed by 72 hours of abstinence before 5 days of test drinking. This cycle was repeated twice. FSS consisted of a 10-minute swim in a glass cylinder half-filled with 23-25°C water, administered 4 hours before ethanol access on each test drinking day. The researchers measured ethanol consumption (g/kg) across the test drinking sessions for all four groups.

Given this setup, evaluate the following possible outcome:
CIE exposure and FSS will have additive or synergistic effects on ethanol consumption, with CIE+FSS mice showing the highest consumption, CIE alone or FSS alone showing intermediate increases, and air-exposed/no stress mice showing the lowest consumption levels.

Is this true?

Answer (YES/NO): NO